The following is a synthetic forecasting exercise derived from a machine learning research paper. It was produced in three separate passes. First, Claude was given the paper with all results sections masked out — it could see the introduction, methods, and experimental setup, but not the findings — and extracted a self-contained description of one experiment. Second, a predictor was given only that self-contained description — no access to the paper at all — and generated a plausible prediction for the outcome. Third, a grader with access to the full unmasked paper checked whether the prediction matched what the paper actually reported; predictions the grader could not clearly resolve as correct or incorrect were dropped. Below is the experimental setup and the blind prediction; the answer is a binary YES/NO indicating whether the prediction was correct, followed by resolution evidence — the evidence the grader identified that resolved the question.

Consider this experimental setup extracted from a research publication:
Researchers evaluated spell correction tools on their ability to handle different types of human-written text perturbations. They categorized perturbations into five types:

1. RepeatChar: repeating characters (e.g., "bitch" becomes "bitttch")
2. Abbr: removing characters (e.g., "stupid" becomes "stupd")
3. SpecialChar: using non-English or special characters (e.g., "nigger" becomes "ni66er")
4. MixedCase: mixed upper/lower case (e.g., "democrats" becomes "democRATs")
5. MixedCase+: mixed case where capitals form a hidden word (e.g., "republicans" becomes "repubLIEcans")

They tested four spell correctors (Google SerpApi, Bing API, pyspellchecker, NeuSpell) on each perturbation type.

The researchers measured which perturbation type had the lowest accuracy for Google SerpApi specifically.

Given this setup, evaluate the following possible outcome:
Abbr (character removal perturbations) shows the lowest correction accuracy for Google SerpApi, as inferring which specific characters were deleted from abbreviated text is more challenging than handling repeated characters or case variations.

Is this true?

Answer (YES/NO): NO